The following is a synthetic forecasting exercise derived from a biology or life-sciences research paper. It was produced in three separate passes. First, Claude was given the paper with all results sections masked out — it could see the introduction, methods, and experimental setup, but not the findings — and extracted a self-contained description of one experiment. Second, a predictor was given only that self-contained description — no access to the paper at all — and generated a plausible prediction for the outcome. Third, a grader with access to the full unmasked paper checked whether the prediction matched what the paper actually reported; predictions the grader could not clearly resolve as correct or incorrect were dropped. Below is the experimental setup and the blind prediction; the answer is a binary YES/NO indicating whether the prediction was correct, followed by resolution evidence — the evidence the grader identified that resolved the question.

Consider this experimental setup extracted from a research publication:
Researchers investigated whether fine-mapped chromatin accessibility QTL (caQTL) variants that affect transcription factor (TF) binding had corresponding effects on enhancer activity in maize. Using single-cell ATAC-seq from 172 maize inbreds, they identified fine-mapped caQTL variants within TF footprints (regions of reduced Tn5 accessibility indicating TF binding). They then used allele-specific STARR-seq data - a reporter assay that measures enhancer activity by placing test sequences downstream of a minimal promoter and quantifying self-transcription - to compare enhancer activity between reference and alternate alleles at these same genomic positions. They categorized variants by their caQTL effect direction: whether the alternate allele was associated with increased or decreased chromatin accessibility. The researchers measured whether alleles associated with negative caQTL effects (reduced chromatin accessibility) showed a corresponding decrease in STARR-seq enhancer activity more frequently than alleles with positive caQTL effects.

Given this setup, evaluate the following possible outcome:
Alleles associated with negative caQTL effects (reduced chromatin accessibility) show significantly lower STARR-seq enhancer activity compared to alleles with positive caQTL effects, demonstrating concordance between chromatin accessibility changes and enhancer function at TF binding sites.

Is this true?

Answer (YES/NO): YES